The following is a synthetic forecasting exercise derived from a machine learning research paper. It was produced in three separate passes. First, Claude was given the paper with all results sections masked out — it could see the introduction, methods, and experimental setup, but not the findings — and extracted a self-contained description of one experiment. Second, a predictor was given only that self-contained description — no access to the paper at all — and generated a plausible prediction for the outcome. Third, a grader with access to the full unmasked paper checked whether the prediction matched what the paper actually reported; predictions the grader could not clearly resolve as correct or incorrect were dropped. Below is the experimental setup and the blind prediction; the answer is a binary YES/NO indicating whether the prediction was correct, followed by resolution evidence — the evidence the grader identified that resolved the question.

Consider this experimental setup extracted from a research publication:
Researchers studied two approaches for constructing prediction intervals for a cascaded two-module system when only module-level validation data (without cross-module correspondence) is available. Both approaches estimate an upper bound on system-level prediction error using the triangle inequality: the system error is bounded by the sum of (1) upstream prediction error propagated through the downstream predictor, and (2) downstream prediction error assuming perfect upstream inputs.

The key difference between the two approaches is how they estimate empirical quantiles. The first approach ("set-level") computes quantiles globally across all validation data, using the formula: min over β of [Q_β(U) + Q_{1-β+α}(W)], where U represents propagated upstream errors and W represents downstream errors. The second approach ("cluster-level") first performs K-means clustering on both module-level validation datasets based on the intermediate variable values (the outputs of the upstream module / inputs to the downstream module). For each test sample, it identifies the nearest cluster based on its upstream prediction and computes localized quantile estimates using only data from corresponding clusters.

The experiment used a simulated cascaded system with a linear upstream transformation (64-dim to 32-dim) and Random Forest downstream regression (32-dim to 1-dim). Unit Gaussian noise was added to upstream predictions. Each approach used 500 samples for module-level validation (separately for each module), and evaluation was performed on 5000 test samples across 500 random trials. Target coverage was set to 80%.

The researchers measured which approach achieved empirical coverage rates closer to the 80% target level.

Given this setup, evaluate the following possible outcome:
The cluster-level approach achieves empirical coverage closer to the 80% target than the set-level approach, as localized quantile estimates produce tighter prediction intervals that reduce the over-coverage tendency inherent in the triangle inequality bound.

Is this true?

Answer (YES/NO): YES